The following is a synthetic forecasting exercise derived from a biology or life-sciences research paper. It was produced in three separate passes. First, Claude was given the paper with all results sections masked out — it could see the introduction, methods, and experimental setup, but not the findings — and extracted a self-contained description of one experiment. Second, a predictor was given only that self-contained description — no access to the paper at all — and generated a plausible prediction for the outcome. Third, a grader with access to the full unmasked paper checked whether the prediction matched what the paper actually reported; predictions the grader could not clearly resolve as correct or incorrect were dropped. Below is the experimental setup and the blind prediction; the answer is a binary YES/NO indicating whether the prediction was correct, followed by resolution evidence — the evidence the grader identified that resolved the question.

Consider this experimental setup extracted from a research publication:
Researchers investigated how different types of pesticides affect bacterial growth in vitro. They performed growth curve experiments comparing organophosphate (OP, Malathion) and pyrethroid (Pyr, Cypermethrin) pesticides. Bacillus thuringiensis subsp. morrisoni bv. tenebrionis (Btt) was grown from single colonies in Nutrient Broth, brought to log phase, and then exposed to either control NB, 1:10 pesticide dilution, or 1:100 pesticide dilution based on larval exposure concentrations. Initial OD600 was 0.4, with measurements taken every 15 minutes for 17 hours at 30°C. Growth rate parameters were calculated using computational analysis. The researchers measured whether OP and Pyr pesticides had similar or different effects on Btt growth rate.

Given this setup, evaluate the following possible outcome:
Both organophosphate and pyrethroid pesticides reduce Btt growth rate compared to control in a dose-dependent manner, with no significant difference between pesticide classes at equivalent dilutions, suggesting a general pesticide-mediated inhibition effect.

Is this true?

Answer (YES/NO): NO